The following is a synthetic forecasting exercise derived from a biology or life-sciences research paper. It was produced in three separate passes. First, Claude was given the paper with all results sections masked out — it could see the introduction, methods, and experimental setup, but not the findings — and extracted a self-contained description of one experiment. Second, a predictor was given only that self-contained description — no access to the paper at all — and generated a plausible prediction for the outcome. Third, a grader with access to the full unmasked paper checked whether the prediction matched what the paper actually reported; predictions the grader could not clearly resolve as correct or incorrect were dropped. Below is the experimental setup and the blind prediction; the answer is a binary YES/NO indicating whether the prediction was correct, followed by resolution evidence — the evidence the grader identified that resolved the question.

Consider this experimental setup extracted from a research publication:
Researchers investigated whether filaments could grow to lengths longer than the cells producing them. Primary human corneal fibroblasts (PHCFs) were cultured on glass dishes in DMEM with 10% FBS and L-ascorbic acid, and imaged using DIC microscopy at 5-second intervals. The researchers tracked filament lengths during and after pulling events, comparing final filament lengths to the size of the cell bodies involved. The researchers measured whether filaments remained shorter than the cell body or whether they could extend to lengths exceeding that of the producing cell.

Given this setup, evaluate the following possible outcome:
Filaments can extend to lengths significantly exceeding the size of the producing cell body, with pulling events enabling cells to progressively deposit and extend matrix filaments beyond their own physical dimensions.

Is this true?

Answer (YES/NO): YES